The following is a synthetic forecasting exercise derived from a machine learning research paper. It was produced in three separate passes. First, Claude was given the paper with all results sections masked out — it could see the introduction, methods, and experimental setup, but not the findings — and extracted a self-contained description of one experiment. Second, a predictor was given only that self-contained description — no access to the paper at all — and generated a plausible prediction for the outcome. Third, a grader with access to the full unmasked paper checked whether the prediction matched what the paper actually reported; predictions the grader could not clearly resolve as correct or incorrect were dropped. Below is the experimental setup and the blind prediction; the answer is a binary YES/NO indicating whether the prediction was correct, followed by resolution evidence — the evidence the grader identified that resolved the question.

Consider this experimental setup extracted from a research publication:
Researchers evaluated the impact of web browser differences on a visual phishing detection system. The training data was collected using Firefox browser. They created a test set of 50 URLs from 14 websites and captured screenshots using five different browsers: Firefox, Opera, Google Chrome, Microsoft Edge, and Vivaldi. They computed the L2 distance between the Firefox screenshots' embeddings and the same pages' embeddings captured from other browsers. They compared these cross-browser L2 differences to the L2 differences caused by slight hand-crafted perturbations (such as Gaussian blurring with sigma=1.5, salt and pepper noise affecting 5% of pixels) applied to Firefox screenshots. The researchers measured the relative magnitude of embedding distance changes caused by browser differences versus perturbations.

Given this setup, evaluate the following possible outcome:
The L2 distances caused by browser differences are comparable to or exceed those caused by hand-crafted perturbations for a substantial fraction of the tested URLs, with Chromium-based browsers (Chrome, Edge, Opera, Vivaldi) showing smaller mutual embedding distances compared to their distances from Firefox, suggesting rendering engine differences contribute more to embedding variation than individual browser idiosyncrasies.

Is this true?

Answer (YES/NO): NO